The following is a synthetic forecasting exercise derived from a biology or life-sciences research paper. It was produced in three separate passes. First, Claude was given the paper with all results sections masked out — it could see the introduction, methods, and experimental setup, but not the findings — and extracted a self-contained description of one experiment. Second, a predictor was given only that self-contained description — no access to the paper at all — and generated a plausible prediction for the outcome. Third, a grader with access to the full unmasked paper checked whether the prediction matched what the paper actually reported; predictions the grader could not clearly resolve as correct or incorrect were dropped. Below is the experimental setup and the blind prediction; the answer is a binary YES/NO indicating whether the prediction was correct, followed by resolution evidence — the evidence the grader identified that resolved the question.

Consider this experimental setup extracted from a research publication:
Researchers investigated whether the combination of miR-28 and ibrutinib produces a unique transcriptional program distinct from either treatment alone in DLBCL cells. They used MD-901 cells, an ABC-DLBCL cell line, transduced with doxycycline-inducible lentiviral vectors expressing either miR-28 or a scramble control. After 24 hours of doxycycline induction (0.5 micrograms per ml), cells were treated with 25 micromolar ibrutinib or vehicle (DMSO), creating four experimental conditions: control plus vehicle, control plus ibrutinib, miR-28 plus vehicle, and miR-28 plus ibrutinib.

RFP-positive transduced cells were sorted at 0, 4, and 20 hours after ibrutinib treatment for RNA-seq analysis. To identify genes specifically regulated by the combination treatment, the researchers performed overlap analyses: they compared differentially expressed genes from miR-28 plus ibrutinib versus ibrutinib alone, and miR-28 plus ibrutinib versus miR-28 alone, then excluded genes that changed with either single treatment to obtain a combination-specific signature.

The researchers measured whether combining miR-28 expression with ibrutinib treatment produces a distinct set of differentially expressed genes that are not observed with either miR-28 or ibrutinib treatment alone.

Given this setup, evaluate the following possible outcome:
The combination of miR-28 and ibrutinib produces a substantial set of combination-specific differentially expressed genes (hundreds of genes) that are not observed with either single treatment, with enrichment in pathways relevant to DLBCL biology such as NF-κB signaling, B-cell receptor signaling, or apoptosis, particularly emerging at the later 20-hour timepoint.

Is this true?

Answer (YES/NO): NO